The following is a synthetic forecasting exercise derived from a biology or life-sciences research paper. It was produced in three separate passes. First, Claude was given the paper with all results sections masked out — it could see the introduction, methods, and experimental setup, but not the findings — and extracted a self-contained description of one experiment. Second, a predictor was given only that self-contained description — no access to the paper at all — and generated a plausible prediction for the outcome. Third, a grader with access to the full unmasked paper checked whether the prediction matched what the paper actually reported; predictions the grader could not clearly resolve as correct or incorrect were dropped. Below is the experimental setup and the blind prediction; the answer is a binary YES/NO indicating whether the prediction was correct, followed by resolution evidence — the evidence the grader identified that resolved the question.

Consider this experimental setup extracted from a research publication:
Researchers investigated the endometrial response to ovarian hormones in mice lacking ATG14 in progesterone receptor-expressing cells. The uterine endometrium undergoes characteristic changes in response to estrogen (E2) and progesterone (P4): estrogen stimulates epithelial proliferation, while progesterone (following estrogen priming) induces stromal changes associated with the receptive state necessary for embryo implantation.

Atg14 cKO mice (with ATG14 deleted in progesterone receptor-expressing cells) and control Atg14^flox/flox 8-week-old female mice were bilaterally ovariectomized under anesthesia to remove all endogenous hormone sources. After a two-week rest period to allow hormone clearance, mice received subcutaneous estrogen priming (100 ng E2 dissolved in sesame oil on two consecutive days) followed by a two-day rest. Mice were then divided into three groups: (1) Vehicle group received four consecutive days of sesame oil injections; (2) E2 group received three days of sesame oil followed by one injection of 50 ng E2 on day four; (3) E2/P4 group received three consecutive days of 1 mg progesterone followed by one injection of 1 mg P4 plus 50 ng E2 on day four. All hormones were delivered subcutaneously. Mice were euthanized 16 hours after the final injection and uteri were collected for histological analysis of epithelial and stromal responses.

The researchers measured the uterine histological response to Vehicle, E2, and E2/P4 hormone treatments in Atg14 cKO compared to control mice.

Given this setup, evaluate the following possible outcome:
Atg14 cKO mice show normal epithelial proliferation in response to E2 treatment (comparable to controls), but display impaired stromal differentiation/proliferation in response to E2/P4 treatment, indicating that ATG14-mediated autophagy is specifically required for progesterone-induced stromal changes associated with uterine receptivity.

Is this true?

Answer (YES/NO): YES